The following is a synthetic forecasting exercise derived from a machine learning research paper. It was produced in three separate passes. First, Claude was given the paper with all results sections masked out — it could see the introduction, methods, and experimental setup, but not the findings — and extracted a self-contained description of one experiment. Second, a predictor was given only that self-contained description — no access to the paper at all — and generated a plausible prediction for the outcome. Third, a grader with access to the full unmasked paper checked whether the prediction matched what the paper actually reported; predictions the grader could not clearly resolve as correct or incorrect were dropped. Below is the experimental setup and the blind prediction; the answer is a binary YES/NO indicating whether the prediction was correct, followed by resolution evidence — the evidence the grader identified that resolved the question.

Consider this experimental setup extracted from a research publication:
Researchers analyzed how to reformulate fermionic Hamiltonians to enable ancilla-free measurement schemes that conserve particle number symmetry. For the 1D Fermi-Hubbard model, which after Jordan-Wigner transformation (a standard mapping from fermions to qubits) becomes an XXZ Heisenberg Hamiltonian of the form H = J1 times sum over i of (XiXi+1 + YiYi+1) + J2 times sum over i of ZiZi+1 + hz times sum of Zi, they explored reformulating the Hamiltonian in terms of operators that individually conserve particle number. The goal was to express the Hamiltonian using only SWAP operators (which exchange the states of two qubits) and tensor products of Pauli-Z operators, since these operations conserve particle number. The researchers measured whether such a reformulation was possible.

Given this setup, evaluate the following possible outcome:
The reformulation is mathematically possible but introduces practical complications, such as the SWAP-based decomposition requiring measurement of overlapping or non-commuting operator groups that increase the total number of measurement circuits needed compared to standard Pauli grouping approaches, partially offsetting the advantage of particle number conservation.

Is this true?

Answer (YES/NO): NO